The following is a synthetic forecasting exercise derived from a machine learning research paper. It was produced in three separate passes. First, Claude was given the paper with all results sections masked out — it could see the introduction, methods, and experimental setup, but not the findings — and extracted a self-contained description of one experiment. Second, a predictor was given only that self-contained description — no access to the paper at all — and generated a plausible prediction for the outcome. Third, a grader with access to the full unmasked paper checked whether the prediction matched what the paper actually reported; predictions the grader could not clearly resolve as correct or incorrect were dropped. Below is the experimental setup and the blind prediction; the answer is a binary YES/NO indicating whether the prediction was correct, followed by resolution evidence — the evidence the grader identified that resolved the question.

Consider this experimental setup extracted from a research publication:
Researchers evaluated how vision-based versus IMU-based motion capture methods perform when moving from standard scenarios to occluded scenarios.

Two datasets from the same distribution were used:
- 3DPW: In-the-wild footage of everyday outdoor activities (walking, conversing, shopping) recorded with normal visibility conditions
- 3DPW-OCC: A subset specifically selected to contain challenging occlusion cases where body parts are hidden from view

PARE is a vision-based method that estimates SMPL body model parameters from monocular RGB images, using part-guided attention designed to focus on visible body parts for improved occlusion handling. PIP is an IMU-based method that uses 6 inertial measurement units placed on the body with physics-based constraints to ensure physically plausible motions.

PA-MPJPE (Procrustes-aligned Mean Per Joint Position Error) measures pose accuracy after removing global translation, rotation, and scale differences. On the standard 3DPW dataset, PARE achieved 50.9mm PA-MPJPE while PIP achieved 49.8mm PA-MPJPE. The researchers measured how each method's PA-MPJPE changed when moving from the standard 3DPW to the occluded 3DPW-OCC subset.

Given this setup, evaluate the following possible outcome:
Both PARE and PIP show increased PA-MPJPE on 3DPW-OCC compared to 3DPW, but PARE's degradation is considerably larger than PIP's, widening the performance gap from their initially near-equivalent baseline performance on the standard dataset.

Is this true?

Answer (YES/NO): NO